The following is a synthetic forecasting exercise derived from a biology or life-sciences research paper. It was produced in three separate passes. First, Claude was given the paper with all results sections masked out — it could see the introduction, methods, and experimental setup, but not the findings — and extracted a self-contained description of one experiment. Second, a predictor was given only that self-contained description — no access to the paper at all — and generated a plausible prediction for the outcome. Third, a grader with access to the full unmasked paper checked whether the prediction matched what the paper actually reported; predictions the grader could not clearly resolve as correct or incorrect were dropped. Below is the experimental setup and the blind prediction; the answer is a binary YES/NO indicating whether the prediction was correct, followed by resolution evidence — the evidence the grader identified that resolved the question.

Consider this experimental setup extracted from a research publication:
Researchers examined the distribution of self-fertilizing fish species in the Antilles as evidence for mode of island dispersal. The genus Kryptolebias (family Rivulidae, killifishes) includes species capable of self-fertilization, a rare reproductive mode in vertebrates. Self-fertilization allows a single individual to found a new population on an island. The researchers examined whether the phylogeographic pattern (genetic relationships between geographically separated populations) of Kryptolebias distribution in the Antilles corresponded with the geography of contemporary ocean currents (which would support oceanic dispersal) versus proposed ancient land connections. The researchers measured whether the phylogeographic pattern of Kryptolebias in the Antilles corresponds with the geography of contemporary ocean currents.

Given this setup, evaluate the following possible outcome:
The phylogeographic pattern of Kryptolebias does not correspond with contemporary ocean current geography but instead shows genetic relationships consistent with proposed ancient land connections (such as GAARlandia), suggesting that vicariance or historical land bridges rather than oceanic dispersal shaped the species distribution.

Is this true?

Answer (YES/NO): NO